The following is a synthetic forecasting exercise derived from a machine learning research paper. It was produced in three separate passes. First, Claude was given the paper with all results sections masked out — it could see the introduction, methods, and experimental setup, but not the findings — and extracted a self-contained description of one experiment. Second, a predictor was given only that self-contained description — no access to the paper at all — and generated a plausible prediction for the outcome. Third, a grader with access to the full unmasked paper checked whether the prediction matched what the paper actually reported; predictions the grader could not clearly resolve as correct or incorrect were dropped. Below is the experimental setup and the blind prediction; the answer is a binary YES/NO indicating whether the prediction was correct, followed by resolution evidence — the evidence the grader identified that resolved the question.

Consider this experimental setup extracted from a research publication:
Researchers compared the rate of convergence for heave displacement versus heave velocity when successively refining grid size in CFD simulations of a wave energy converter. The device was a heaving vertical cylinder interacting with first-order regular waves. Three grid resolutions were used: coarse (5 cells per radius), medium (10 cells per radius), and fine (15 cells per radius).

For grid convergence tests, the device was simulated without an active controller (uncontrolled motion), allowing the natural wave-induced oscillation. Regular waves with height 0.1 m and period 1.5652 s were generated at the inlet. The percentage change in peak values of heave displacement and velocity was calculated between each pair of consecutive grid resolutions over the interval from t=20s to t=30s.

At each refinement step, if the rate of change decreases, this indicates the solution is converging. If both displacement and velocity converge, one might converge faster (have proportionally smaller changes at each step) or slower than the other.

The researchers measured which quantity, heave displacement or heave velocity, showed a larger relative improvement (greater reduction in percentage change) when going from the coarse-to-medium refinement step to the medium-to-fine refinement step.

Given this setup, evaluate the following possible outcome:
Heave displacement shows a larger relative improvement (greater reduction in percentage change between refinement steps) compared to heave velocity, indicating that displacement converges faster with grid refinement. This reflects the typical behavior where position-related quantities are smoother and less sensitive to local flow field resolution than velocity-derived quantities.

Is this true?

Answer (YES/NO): YES